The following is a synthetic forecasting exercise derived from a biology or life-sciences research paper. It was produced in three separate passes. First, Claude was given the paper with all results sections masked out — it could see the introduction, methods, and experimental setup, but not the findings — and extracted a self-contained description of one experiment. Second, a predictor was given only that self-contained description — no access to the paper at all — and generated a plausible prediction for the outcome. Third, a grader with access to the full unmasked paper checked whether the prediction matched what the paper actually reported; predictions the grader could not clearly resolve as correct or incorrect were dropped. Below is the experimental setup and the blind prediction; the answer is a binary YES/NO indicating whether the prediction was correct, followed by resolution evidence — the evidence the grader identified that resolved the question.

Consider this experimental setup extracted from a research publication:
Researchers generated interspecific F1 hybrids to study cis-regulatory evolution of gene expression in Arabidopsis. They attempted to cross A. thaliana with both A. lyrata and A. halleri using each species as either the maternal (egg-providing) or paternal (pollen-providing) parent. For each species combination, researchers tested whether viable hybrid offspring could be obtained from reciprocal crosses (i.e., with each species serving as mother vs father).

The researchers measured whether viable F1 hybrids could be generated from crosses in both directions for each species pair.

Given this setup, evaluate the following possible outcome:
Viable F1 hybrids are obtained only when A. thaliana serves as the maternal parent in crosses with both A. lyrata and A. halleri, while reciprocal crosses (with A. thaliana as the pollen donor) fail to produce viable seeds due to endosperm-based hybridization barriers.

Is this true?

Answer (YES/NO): NO